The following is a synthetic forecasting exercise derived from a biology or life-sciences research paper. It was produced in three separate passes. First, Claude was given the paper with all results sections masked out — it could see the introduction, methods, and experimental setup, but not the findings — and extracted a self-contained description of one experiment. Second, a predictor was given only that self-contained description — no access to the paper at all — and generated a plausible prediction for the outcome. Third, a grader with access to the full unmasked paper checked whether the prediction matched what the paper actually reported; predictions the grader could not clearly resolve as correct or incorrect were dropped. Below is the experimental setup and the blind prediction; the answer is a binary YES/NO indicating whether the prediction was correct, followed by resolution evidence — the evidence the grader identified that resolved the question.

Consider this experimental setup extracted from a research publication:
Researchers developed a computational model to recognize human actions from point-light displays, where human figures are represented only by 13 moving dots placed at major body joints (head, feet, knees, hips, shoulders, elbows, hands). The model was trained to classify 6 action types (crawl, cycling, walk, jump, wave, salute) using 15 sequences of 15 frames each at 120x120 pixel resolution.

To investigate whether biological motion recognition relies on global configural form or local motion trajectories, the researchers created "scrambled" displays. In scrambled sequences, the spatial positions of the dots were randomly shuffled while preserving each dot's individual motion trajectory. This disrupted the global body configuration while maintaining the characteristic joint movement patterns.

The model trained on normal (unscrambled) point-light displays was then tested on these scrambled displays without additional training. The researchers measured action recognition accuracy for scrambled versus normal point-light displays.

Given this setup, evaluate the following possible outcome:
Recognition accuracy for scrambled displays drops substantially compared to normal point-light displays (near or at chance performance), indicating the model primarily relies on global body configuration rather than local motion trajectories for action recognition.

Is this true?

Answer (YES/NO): NO